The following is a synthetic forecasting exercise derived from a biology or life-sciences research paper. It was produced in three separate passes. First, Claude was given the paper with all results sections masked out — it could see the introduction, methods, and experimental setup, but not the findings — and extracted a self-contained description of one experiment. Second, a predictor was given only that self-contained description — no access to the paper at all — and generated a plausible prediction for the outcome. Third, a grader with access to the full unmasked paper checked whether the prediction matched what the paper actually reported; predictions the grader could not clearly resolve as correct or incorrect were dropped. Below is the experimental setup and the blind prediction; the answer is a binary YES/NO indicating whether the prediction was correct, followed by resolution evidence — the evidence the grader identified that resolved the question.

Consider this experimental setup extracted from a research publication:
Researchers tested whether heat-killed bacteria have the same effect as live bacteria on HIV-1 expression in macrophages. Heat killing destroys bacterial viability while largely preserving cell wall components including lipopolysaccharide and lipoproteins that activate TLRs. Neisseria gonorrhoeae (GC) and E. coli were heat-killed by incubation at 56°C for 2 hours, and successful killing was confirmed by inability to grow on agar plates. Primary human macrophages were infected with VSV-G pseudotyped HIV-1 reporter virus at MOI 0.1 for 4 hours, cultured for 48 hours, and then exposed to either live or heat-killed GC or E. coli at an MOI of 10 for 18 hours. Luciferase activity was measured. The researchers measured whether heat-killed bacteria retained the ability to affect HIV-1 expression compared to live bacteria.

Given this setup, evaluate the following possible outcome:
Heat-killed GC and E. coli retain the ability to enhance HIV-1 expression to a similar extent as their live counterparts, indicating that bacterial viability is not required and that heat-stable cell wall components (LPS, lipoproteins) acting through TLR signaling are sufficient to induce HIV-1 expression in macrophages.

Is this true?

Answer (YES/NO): NO